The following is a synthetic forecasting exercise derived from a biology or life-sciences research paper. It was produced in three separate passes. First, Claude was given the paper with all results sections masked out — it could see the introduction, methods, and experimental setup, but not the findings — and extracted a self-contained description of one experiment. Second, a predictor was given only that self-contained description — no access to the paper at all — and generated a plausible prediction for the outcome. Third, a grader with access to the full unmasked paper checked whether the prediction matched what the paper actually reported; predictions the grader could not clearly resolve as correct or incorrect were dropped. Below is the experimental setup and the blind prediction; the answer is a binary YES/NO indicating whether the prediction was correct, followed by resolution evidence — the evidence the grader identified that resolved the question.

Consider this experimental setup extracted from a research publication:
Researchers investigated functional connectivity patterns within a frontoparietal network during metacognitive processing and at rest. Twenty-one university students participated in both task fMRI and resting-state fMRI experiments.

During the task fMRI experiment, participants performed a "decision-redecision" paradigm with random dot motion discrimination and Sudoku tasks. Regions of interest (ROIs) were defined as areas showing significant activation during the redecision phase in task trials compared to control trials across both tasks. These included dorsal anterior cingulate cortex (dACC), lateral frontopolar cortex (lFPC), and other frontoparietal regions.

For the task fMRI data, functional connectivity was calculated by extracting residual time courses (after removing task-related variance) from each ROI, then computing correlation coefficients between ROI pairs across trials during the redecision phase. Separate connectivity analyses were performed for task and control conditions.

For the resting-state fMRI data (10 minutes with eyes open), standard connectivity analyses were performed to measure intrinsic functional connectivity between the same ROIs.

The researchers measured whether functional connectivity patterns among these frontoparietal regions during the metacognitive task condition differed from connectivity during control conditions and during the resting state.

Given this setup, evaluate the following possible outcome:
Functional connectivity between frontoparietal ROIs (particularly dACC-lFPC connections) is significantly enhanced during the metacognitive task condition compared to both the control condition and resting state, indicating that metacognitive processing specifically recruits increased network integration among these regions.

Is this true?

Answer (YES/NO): NO